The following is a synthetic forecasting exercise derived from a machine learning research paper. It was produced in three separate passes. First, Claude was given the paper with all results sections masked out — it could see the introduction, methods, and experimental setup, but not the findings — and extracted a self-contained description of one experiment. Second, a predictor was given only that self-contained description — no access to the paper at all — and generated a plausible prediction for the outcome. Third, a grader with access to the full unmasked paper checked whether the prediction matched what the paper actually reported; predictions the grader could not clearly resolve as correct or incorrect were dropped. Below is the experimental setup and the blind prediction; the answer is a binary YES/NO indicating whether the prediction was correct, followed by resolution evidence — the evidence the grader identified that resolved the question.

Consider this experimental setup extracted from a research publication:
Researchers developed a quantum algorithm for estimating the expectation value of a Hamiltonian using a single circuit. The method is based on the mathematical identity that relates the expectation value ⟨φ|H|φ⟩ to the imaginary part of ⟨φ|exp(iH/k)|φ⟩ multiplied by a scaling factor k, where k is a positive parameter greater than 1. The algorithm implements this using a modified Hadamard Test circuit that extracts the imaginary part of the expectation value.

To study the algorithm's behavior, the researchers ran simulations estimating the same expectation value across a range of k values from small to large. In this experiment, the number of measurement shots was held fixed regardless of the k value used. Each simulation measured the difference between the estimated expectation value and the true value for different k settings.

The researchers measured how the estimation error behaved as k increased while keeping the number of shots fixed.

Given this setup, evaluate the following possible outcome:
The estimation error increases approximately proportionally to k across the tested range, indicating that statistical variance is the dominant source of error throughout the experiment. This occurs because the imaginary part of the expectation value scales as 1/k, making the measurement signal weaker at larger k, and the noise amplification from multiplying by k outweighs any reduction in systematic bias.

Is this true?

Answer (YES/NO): NO